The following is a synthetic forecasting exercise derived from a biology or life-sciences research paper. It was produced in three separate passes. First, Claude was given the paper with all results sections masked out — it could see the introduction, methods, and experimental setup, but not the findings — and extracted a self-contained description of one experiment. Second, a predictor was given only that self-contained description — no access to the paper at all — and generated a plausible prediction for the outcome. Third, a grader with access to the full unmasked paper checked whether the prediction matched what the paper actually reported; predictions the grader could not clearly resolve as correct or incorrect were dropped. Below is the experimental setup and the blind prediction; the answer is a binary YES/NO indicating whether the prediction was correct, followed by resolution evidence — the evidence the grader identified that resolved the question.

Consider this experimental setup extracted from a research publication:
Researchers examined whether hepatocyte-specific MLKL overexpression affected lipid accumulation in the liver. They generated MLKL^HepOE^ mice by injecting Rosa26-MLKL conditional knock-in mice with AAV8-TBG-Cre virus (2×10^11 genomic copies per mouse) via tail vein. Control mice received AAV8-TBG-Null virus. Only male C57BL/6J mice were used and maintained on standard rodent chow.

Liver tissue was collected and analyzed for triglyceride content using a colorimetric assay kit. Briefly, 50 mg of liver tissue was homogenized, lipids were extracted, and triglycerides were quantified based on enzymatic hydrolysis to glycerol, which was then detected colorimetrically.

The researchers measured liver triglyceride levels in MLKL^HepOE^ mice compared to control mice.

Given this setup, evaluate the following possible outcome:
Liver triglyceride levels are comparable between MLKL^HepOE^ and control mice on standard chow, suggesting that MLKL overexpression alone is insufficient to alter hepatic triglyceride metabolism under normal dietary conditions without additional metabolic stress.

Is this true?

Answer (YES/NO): NO